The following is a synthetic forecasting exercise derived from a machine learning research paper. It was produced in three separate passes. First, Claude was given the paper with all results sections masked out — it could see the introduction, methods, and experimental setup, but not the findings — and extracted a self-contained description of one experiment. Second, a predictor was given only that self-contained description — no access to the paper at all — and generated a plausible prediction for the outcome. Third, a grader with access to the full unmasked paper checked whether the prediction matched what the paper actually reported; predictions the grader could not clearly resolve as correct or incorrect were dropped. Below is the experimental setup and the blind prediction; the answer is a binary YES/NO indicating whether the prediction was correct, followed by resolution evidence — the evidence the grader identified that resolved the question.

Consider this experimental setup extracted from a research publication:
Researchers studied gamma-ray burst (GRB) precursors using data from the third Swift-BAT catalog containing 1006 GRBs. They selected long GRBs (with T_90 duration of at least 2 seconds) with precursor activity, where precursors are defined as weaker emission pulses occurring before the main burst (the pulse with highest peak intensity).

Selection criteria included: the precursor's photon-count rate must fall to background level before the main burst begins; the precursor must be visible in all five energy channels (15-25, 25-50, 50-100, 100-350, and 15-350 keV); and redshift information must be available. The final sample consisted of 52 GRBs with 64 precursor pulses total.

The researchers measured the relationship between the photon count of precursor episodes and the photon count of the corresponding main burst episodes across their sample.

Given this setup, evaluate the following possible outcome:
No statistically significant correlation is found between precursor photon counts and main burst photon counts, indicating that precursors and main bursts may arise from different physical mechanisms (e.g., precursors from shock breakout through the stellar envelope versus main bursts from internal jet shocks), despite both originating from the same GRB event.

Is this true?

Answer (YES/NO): NO